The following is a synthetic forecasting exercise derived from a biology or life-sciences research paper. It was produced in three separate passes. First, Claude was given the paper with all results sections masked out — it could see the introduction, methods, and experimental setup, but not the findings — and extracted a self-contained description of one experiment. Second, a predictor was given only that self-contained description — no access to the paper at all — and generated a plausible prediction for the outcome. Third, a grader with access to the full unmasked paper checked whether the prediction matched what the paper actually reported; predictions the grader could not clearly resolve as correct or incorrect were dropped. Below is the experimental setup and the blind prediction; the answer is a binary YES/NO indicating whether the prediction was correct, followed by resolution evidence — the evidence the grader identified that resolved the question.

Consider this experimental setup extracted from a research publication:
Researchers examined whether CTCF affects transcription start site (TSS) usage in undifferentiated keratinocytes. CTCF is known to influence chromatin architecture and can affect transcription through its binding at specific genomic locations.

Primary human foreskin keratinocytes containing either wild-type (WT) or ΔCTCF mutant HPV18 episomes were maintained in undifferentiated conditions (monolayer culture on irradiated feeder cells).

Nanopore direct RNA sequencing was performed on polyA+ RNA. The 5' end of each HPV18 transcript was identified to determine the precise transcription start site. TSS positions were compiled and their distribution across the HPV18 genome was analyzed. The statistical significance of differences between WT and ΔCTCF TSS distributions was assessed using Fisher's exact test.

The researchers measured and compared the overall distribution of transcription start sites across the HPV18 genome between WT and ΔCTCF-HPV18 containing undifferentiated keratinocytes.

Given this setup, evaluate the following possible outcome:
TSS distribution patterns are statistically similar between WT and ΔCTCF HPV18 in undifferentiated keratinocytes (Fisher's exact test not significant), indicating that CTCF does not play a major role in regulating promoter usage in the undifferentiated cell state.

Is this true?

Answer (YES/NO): YES